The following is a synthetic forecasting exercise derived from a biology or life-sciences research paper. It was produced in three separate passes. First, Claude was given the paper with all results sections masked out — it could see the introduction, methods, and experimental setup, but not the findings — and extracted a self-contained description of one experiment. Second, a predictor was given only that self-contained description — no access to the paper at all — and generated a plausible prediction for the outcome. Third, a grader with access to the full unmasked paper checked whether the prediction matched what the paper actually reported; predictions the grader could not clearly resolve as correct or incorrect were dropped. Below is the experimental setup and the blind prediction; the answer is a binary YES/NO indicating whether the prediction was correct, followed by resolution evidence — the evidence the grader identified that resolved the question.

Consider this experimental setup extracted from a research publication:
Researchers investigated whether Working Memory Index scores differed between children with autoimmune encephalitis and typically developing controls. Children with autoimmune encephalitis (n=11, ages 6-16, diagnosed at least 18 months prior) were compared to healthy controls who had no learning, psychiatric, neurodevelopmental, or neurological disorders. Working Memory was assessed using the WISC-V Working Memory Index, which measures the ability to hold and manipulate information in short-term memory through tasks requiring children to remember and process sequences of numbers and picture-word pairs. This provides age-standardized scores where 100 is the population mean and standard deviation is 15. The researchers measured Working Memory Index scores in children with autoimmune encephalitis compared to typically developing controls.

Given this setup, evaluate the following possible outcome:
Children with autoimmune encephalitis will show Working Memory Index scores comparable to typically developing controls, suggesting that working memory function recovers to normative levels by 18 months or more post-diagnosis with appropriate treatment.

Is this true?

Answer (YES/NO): YES